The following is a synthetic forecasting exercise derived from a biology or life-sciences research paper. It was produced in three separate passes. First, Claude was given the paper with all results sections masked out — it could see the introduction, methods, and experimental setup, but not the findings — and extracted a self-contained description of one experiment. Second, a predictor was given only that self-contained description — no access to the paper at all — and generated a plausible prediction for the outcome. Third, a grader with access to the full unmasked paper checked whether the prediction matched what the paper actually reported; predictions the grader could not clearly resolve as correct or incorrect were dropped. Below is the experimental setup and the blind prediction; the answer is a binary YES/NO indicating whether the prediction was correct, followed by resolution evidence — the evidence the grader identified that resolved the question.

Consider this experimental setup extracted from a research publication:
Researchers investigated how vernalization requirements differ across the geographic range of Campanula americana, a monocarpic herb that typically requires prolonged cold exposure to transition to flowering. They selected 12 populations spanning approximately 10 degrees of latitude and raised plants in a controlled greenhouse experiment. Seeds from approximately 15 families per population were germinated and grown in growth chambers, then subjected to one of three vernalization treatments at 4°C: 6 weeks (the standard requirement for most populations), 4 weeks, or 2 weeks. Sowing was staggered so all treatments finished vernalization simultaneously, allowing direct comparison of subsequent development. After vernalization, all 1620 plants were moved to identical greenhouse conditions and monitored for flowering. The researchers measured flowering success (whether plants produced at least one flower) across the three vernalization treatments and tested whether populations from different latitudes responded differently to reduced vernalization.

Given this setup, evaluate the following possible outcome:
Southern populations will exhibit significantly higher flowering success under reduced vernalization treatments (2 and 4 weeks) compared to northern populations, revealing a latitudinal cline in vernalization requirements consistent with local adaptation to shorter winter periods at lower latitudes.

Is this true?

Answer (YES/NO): YES